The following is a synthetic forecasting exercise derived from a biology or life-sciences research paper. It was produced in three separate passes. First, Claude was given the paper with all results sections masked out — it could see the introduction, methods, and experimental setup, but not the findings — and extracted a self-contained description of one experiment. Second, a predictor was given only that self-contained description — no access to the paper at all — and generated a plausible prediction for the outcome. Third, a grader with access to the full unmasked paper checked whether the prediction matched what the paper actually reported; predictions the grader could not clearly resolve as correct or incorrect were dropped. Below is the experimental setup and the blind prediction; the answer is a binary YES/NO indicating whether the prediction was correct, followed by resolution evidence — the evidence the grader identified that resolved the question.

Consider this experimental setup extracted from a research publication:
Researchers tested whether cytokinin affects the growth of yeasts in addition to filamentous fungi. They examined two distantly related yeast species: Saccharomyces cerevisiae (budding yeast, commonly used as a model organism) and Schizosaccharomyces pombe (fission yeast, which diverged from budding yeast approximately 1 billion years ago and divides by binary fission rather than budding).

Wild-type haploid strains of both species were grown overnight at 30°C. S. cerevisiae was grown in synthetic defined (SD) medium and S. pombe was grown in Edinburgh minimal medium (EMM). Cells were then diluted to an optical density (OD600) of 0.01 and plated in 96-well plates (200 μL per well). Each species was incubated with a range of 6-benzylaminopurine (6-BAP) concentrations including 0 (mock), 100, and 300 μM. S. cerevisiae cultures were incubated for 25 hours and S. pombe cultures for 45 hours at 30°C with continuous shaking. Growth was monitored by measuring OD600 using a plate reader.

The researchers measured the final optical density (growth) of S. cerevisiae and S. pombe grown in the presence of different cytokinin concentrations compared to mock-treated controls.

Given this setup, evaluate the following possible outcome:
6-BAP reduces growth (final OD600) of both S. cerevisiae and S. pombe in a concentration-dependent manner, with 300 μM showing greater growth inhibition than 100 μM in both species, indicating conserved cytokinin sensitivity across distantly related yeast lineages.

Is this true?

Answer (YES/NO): YES